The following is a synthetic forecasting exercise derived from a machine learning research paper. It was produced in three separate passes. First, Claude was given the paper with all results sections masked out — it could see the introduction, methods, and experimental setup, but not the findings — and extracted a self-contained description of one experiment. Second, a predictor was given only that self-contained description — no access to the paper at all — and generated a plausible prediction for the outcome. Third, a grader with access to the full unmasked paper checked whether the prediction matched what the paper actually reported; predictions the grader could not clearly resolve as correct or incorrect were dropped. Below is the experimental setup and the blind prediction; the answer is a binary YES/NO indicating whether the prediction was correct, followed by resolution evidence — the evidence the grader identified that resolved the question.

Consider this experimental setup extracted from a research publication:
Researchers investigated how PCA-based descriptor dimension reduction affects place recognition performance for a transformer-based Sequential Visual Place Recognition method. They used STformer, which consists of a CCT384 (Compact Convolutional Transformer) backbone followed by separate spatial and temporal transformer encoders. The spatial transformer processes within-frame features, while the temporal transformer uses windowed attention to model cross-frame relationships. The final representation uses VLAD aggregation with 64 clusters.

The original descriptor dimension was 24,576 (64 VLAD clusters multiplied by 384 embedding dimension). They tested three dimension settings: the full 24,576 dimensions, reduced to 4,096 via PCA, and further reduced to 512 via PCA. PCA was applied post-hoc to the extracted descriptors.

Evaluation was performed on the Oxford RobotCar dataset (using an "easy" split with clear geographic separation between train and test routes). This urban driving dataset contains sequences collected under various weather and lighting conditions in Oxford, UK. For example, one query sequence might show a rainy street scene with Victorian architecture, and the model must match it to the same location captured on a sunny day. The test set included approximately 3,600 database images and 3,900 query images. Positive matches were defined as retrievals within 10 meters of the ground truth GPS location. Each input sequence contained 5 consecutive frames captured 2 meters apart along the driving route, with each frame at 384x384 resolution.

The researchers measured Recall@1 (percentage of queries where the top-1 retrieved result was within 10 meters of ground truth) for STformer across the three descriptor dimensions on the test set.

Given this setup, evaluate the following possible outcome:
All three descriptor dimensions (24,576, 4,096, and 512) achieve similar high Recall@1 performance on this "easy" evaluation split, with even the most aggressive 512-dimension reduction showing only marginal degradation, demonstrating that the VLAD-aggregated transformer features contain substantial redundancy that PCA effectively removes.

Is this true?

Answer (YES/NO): NO